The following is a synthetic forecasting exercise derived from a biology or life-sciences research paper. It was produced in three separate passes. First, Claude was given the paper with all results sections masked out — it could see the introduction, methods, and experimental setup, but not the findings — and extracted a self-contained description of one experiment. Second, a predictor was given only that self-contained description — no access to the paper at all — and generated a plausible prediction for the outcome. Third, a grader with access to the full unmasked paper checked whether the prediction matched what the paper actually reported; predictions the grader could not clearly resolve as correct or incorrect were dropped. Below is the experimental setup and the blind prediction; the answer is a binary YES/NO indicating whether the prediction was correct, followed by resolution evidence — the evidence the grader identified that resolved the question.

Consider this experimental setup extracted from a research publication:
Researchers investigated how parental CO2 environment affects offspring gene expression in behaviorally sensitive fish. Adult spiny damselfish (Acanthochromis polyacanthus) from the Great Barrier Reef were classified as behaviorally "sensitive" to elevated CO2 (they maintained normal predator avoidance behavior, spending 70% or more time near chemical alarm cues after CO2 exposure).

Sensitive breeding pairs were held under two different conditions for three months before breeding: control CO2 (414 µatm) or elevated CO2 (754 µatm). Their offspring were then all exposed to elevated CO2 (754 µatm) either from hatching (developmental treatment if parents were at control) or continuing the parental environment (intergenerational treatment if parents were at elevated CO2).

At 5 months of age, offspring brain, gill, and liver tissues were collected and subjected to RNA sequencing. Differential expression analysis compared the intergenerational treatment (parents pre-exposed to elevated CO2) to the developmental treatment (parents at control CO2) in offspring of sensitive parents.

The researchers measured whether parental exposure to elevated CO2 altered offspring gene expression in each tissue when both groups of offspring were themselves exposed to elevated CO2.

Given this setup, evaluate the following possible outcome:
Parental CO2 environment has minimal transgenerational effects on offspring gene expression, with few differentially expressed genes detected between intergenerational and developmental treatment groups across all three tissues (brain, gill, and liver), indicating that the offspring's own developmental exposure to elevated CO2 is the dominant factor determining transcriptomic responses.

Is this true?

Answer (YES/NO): NO